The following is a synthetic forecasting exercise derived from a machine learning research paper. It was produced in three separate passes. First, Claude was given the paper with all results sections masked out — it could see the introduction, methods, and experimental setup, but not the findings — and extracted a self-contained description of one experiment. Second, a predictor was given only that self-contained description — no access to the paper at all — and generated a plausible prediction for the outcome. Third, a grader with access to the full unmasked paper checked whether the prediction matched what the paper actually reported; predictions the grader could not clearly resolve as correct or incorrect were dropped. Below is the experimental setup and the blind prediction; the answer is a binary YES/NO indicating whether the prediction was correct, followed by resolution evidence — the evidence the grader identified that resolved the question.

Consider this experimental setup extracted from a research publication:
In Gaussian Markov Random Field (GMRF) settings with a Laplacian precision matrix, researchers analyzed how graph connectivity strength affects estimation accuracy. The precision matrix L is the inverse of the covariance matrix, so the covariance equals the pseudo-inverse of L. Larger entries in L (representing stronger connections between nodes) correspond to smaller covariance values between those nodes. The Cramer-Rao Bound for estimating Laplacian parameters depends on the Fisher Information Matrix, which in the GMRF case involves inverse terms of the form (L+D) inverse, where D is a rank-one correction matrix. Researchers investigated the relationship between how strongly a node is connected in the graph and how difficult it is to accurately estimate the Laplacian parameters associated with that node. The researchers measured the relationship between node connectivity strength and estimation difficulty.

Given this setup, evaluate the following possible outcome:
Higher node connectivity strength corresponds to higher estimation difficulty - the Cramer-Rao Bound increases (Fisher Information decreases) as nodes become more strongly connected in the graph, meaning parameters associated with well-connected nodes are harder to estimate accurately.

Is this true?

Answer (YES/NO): NO